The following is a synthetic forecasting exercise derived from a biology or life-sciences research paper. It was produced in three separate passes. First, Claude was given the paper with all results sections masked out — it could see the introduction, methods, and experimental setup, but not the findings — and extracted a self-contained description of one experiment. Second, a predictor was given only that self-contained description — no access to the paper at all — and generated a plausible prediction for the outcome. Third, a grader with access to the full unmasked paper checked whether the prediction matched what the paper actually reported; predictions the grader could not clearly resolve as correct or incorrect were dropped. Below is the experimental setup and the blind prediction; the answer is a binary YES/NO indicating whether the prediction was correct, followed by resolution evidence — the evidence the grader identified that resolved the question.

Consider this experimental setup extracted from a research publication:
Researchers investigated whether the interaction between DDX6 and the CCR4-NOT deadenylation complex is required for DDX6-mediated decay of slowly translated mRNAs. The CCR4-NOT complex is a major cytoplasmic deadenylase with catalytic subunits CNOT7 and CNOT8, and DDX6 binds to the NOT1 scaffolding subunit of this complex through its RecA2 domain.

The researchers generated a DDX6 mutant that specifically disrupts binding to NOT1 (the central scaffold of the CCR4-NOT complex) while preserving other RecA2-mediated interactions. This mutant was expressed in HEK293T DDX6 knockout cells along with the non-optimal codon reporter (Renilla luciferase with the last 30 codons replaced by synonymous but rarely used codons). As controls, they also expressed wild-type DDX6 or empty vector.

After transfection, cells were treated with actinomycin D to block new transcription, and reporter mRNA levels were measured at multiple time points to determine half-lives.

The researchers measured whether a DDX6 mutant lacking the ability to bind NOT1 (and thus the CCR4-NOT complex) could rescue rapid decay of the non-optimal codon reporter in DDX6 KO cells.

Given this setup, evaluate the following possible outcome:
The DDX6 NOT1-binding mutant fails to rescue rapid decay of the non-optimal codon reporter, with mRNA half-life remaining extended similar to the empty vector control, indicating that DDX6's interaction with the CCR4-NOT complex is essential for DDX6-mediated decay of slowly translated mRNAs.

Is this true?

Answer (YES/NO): YES